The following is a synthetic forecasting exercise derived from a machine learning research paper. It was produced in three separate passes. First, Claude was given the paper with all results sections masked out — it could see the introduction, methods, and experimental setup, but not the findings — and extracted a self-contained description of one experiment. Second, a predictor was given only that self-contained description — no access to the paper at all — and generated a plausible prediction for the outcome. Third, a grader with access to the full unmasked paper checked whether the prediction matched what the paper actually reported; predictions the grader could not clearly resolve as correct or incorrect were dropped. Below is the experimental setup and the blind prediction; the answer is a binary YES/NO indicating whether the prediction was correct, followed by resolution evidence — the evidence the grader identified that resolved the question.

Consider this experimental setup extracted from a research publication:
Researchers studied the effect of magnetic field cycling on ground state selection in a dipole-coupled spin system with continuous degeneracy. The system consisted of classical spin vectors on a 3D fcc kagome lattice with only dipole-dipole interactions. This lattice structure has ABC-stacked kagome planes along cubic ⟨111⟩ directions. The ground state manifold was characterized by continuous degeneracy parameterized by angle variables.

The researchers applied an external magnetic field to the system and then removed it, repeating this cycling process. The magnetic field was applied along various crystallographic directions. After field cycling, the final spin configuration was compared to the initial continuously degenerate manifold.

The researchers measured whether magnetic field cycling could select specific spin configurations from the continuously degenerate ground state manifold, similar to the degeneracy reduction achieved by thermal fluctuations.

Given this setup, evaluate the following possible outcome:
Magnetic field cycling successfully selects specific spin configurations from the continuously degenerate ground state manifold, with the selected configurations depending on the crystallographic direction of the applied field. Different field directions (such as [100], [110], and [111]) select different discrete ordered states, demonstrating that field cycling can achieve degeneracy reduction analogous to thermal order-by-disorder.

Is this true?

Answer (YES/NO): NO